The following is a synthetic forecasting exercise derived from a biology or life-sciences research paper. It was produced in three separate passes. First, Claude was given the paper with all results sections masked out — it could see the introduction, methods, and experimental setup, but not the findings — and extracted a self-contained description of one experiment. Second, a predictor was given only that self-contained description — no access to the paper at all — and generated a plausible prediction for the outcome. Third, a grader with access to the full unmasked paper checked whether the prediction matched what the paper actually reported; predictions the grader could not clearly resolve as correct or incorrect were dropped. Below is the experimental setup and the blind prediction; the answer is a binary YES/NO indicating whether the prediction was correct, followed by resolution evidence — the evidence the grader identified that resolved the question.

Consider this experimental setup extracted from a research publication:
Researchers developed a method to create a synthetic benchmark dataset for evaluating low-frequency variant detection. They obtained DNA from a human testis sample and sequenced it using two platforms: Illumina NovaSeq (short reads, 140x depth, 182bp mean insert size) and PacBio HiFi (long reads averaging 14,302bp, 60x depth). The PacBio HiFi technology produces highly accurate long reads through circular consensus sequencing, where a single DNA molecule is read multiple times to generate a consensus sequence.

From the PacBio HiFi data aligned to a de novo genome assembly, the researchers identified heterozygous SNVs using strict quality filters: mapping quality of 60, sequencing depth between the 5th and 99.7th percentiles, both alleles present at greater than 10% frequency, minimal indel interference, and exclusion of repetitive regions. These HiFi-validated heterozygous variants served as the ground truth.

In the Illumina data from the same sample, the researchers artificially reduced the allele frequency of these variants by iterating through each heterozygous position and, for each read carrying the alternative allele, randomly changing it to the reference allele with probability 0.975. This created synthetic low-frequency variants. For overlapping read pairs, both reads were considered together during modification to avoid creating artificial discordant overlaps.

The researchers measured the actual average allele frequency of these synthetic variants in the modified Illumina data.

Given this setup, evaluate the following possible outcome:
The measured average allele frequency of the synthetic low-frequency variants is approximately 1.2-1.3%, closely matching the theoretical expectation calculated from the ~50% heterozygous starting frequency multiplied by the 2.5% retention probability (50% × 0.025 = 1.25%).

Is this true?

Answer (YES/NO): NO